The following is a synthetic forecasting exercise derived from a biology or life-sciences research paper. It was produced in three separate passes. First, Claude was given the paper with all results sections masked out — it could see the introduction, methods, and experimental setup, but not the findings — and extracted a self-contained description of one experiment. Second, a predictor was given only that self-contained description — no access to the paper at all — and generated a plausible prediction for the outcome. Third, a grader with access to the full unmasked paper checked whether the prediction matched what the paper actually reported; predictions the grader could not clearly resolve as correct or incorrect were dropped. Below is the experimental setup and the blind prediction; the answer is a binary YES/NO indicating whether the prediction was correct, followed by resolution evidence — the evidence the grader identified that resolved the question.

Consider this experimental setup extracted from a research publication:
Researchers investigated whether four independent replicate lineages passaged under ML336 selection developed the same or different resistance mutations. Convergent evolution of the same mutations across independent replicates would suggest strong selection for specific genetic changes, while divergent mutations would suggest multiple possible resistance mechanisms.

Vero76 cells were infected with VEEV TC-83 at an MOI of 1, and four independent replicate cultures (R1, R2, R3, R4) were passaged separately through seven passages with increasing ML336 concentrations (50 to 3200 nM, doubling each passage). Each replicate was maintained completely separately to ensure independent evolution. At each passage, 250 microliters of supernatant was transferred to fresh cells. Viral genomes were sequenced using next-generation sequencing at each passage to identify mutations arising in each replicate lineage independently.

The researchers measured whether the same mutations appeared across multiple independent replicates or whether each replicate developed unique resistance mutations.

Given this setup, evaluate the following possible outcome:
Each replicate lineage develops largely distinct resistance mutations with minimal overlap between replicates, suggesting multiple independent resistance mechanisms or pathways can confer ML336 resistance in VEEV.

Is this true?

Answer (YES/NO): NO